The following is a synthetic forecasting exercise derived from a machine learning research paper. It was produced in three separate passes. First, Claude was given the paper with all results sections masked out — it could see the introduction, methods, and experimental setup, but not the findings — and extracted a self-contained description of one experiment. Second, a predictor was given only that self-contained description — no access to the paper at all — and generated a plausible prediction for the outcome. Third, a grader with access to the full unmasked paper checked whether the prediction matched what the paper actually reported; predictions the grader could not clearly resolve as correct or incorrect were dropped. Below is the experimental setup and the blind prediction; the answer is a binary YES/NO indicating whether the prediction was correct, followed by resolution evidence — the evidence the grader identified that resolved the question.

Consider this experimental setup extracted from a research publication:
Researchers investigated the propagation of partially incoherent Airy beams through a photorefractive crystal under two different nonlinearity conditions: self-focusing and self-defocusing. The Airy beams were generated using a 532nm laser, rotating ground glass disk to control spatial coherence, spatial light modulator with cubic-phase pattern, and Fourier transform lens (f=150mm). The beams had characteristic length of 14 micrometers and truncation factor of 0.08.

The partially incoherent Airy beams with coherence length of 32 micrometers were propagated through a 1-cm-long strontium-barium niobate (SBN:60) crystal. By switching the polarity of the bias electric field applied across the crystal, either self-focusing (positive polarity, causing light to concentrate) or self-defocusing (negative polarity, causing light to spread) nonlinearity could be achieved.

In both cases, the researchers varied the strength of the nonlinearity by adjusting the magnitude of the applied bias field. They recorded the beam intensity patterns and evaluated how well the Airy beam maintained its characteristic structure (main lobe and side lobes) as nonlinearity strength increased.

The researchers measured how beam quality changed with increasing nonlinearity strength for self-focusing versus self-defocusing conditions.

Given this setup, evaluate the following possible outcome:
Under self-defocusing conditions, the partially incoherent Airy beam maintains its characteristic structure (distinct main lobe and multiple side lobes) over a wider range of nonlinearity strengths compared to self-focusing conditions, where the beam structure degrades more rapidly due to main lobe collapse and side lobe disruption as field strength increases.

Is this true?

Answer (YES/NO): NO